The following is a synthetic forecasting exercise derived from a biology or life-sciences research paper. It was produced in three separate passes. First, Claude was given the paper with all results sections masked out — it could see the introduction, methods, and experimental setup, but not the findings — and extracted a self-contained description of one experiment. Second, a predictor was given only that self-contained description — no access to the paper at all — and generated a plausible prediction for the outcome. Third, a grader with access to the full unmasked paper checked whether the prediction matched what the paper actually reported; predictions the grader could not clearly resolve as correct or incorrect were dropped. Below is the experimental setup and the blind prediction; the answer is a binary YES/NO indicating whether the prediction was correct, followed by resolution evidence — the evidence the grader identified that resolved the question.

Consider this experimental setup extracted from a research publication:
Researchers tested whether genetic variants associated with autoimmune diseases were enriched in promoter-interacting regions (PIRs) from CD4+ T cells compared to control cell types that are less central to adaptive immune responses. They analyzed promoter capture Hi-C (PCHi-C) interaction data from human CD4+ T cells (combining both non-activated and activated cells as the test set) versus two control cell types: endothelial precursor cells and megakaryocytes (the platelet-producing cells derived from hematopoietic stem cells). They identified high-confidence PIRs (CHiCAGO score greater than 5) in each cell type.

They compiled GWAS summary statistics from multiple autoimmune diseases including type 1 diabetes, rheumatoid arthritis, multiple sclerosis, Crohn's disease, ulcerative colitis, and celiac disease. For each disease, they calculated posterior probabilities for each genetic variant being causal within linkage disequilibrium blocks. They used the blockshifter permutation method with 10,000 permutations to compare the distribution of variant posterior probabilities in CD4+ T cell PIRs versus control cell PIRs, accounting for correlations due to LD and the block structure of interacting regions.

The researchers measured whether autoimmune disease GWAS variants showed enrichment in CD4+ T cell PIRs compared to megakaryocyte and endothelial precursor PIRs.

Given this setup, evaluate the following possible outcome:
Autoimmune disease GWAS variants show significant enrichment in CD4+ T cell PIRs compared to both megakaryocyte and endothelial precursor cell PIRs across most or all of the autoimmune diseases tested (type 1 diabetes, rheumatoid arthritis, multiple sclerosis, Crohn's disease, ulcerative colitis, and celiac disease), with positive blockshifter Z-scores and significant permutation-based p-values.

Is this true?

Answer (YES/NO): YES